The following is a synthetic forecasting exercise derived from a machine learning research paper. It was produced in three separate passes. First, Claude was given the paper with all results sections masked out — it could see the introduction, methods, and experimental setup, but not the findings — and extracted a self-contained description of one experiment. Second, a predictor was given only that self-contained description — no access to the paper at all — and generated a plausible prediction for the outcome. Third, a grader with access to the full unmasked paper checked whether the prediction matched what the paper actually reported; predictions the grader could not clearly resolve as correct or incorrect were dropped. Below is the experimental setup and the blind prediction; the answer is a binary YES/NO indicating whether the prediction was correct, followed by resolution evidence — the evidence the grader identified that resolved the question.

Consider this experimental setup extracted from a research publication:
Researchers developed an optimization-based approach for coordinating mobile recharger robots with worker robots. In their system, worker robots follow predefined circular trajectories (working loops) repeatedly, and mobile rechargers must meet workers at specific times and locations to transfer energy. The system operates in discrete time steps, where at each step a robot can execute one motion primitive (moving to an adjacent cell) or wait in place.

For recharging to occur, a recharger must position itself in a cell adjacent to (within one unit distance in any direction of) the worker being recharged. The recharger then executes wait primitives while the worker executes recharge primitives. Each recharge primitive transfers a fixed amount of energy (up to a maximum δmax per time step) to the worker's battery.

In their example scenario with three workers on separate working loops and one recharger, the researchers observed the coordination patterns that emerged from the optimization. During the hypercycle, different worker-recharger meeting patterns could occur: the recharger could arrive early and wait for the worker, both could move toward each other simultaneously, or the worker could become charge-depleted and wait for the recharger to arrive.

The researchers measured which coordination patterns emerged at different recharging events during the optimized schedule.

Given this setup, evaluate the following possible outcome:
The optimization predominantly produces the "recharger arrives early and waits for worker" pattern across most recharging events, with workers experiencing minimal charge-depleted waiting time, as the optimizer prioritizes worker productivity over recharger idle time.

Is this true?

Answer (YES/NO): NO